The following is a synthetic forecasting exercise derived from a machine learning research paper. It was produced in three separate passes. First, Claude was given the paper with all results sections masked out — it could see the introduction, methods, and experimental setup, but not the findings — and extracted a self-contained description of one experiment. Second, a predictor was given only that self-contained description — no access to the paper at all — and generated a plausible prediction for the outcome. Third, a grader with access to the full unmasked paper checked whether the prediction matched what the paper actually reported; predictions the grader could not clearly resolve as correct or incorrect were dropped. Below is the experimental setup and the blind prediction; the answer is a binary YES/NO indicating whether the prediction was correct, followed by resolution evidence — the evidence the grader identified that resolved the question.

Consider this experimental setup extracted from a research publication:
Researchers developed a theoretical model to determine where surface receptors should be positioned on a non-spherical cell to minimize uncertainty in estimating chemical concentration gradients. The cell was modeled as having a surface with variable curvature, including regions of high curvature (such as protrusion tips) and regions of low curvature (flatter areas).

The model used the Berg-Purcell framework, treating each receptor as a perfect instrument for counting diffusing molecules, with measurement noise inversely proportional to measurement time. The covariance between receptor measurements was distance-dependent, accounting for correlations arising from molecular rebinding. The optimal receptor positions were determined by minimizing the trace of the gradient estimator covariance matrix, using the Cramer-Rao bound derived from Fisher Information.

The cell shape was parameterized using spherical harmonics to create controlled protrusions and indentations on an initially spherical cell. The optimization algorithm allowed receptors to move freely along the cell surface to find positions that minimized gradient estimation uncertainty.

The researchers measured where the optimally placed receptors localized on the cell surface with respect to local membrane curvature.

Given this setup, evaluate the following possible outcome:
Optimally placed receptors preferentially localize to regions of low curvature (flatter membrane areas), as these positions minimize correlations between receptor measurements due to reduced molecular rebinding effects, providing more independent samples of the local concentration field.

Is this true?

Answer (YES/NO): NO